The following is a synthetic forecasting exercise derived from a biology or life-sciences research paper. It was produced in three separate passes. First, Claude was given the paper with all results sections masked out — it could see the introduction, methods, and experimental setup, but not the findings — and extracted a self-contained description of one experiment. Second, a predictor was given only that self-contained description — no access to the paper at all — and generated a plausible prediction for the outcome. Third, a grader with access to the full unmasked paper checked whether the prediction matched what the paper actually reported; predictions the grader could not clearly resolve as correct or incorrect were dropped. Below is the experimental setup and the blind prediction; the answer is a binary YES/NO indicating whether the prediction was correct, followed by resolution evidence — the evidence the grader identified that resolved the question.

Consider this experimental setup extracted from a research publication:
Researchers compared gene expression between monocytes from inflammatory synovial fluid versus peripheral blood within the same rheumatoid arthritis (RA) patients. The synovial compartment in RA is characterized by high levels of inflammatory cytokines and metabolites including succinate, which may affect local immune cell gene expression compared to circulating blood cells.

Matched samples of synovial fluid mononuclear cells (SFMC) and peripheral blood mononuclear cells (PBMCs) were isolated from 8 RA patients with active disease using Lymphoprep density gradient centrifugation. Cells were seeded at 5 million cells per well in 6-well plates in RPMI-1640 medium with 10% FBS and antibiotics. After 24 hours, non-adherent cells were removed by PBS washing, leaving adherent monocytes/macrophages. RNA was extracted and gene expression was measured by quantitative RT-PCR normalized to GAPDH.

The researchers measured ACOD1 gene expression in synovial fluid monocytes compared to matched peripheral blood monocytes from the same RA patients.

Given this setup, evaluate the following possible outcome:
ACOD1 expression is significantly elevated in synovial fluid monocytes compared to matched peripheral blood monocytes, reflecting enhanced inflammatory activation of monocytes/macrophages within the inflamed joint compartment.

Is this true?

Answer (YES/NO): YES